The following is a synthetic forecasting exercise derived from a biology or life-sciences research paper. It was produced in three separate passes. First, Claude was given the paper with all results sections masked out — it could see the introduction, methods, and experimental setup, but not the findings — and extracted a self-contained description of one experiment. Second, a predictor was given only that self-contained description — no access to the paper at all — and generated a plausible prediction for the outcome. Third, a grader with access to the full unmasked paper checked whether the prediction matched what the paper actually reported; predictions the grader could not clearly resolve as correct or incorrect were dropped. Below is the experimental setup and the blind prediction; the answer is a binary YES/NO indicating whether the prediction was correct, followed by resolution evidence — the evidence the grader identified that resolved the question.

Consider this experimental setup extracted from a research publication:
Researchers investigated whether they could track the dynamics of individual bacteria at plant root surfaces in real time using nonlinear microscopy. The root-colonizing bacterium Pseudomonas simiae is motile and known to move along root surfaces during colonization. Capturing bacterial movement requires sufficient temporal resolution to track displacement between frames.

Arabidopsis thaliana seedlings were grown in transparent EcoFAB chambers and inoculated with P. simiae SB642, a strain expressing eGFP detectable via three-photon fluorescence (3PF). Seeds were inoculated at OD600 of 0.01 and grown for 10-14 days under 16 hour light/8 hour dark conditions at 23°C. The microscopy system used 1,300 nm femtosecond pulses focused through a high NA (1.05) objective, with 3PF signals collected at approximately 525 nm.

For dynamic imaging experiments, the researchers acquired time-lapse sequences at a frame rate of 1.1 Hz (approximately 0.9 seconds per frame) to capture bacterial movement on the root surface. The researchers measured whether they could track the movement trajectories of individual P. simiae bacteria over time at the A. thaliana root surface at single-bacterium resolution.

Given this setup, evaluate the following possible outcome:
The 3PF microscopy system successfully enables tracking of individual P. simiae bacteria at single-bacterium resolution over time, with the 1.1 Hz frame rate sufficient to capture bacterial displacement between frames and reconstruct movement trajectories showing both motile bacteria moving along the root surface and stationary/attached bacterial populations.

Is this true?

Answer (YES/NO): YES